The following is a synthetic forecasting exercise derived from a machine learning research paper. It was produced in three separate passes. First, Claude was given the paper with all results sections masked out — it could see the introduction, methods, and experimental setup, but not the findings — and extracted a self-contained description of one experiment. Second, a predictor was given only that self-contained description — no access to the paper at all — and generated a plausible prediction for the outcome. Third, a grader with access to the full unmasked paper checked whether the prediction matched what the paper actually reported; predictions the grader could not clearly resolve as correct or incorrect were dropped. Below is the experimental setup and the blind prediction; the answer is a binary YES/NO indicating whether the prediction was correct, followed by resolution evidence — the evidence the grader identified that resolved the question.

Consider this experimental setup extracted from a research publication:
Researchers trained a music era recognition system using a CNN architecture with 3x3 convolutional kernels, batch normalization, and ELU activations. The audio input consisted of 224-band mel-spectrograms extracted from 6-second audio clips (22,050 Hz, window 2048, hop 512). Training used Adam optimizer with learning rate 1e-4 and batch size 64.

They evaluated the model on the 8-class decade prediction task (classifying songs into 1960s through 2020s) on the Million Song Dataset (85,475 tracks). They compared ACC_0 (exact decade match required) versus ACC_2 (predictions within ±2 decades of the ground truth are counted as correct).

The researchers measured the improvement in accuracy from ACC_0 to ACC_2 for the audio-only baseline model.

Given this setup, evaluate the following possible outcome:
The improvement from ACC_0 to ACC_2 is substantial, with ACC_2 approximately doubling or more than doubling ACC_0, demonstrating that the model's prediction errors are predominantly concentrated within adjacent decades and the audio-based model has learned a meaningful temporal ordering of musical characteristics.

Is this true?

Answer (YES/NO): YES